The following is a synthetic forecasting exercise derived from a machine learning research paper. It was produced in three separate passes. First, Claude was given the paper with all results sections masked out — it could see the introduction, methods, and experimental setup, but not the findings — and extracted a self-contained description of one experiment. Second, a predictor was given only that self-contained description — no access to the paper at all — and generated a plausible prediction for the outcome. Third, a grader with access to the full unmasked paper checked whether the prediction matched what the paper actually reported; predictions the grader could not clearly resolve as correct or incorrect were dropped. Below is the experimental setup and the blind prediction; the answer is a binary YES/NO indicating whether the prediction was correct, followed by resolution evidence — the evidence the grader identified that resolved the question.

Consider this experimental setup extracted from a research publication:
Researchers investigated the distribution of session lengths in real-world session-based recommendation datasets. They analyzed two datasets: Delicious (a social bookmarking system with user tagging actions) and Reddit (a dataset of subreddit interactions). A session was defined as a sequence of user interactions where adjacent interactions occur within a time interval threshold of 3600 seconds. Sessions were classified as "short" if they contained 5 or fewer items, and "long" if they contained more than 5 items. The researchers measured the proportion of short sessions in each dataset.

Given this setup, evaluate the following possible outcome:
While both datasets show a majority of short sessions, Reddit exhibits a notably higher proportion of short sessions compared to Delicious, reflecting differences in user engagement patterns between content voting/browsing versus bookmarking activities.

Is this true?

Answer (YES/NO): YES